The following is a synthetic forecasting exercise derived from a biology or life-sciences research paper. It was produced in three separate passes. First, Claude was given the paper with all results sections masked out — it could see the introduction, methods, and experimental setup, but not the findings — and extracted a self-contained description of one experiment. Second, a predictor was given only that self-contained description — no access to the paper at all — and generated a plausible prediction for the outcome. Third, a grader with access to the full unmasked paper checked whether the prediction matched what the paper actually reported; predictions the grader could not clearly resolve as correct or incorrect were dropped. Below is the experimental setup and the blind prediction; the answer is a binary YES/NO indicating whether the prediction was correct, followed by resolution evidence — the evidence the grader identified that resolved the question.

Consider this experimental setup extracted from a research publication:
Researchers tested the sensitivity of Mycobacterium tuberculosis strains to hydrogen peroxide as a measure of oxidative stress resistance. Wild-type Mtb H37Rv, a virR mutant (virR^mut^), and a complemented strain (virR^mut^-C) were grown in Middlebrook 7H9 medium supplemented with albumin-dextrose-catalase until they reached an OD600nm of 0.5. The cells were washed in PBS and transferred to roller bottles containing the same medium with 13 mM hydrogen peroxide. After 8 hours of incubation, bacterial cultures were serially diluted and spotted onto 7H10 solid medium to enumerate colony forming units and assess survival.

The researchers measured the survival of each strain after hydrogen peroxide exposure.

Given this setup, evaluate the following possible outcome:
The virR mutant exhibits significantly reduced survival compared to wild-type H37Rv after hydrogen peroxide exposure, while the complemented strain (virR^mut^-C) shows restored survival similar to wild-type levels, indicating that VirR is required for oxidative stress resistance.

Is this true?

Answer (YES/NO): YES